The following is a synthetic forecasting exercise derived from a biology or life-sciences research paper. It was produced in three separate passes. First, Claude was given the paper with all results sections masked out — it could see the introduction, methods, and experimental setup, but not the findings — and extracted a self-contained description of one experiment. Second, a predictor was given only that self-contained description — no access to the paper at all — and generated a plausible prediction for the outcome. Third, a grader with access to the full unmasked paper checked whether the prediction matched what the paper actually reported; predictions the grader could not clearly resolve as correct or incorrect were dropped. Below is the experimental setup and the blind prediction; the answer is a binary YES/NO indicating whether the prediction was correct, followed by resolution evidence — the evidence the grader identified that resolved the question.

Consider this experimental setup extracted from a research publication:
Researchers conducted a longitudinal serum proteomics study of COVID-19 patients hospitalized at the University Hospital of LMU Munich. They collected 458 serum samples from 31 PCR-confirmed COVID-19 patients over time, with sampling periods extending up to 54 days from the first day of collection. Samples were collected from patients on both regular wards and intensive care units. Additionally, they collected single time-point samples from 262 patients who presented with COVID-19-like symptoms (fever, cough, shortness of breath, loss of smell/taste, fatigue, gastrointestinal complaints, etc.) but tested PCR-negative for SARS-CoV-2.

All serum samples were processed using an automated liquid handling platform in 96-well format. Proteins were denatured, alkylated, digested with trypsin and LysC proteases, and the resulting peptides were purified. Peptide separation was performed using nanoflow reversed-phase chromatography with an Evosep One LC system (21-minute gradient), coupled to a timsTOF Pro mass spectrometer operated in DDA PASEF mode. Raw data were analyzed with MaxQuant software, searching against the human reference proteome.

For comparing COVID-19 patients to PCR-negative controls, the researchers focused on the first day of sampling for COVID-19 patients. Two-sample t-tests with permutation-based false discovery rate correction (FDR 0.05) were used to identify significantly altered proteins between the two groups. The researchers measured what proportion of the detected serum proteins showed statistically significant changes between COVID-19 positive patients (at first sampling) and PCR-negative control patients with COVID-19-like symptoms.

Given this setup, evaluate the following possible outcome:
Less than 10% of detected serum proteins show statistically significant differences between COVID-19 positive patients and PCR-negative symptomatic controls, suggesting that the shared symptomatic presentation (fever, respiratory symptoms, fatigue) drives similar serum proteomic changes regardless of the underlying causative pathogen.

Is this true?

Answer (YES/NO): YES